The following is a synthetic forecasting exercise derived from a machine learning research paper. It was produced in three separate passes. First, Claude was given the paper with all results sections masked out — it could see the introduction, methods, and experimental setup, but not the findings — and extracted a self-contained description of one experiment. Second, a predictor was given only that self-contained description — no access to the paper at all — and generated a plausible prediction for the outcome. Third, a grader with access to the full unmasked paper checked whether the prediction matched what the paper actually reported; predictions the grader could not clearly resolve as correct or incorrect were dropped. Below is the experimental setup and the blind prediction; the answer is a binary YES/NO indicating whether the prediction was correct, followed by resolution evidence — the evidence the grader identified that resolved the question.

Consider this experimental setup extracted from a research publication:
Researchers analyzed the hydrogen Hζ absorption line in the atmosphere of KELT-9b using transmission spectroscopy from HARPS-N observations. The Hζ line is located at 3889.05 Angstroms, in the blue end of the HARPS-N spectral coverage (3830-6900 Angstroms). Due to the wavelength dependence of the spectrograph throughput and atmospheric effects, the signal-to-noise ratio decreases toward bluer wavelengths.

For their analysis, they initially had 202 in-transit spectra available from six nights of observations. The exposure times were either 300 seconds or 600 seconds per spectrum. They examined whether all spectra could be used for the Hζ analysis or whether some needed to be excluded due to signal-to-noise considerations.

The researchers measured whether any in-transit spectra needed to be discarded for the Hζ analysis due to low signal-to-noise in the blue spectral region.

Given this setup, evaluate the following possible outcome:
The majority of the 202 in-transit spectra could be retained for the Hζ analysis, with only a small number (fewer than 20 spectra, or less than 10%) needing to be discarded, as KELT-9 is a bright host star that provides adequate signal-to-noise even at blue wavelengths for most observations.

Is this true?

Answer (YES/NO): YES